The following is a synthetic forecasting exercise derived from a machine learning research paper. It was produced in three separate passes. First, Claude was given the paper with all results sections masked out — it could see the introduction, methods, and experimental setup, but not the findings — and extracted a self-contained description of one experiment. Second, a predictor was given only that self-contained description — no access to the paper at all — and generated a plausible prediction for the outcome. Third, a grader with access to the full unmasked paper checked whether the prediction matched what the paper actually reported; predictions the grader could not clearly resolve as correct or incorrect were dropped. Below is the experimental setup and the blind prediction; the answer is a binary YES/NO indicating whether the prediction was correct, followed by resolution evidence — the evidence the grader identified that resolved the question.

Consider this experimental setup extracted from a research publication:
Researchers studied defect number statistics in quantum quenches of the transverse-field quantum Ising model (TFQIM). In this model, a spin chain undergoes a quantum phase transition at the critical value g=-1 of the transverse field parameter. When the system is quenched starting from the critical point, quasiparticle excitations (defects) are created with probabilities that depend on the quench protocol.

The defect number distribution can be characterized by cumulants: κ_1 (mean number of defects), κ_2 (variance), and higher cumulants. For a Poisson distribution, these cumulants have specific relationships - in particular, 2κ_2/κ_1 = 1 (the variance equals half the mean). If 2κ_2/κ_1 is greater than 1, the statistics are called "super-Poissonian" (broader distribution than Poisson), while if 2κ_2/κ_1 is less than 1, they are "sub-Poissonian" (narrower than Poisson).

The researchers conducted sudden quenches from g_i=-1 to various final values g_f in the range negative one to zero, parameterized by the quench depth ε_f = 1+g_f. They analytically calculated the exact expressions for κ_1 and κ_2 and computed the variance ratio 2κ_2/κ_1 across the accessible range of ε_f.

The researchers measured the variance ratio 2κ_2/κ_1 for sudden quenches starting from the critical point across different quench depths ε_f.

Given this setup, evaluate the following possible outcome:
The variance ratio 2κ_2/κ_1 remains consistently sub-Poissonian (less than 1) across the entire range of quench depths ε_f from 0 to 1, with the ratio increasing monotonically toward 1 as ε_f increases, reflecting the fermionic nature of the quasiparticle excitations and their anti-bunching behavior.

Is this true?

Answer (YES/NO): NO